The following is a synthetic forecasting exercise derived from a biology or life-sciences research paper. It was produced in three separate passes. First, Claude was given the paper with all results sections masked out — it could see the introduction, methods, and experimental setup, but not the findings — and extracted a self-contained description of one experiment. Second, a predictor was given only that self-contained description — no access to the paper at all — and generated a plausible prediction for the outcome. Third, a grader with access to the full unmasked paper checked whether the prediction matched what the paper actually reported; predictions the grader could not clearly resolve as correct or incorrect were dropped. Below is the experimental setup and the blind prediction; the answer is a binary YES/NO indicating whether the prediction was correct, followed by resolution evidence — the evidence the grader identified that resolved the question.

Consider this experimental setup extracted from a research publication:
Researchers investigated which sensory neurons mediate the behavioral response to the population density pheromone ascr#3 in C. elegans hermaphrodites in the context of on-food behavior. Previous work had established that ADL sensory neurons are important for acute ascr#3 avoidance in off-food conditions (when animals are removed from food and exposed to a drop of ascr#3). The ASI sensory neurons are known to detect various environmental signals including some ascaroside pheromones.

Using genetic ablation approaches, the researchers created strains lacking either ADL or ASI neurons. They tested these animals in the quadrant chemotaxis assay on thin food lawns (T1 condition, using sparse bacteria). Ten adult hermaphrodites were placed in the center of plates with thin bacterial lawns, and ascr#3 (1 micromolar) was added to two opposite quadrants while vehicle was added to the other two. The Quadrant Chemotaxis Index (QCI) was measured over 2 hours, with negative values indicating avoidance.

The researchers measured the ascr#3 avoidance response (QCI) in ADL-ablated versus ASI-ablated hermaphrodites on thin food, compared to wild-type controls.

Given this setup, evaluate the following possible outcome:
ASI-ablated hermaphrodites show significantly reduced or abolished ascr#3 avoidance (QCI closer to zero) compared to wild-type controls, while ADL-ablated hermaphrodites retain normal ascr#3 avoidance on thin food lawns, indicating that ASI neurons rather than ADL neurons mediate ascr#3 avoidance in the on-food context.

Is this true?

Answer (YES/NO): YES